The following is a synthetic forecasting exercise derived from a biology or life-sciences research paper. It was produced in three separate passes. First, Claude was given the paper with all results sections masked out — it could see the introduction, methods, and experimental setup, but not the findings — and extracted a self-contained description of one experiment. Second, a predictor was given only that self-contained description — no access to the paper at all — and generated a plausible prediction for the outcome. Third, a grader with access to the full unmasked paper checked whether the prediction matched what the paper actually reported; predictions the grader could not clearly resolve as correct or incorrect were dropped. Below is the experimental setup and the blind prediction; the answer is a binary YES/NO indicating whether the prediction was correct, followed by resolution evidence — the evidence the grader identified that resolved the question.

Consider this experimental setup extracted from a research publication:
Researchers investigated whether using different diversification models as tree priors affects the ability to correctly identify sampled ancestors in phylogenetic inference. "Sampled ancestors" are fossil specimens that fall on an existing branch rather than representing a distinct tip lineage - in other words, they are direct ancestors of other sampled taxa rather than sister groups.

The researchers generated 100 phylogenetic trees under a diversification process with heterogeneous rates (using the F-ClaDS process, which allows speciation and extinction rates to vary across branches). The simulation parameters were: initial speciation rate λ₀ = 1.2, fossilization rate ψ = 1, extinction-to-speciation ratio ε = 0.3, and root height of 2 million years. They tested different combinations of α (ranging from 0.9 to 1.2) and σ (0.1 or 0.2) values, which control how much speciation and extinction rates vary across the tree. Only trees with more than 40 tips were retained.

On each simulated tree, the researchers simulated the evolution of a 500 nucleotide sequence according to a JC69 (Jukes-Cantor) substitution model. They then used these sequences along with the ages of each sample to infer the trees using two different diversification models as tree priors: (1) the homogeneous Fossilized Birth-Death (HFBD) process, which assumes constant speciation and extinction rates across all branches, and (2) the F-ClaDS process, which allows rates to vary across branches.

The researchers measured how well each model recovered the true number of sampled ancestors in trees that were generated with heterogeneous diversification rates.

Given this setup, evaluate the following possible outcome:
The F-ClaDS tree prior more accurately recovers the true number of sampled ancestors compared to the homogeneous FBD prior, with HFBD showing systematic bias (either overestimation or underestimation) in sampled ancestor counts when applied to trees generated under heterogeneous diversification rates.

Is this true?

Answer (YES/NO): YES